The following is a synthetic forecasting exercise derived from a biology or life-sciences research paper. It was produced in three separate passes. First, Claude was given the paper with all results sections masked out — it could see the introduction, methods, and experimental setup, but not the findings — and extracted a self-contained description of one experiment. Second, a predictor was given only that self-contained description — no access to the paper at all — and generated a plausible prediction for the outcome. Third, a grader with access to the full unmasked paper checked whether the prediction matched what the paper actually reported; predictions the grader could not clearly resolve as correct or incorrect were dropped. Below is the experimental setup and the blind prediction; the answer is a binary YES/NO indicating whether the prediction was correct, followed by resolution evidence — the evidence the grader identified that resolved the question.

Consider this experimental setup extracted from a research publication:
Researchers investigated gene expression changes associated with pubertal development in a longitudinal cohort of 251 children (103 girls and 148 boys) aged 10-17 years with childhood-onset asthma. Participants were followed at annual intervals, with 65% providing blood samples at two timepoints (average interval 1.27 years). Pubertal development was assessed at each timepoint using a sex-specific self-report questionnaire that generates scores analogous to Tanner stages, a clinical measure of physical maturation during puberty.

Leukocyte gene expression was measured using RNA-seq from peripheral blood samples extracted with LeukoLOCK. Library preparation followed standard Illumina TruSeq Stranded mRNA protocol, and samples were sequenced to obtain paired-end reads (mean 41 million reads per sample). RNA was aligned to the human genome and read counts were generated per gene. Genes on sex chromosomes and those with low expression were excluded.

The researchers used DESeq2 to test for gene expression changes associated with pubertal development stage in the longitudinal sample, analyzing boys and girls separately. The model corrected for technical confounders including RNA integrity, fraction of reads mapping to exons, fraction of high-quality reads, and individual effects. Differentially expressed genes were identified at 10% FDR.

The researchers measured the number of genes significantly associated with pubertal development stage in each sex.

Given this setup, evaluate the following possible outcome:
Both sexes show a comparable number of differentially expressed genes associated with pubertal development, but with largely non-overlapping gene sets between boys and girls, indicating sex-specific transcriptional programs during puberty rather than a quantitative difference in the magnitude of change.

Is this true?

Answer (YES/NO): NO